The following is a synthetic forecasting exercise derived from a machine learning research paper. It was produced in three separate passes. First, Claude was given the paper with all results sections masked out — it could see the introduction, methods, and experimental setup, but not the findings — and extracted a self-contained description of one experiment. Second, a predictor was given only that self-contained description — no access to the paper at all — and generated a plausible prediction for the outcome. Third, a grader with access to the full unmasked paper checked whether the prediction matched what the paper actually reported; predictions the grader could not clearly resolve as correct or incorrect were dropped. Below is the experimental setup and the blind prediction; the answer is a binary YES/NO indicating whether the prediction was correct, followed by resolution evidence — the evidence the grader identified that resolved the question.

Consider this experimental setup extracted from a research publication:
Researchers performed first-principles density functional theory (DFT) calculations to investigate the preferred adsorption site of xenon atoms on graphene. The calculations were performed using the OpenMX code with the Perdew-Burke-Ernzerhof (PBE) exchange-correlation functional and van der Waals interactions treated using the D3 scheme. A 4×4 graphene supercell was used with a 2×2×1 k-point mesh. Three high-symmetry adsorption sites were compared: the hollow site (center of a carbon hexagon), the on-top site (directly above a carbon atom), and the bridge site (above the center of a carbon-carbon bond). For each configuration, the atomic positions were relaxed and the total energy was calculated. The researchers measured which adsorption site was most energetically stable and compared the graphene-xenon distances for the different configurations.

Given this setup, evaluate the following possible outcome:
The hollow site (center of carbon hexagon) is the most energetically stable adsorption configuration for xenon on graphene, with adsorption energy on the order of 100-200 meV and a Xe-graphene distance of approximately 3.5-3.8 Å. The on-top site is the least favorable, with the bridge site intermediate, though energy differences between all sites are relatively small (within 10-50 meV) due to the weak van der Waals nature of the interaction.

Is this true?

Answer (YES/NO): NO